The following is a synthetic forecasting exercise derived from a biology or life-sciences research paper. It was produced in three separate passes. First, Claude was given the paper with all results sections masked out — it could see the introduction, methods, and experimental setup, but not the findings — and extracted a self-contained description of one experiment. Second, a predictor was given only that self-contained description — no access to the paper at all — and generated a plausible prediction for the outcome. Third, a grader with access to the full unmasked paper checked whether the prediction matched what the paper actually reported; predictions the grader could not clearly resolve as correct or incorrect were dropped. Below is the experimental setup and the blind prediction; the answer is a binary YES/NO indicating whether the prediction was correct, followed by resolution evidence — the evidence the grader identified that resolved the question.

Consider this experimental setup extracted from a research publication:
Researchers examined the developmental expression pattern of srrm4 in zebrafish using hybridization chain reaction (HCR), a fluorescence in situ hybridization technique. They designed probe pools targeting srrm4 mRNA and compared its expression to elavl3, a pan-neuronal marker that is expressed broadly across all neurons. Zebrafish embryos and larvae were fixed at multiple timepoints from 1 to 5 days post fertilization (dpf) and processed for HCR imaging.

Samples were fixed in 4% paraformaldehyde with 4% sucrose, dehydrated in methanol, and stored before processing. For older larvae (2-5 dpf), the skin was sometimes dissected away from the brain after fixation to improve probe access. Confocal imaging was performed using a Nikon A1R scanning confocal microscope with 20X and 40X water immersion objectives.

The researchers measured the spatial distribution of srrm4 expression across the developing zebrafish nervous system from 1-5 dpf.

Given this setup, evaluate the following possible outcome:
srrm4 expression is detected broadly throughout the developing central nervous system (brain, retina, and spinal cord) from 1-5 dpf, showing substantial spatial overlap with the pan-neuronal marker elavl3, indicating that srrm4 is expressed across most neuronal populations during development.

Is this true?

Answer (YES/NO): NO